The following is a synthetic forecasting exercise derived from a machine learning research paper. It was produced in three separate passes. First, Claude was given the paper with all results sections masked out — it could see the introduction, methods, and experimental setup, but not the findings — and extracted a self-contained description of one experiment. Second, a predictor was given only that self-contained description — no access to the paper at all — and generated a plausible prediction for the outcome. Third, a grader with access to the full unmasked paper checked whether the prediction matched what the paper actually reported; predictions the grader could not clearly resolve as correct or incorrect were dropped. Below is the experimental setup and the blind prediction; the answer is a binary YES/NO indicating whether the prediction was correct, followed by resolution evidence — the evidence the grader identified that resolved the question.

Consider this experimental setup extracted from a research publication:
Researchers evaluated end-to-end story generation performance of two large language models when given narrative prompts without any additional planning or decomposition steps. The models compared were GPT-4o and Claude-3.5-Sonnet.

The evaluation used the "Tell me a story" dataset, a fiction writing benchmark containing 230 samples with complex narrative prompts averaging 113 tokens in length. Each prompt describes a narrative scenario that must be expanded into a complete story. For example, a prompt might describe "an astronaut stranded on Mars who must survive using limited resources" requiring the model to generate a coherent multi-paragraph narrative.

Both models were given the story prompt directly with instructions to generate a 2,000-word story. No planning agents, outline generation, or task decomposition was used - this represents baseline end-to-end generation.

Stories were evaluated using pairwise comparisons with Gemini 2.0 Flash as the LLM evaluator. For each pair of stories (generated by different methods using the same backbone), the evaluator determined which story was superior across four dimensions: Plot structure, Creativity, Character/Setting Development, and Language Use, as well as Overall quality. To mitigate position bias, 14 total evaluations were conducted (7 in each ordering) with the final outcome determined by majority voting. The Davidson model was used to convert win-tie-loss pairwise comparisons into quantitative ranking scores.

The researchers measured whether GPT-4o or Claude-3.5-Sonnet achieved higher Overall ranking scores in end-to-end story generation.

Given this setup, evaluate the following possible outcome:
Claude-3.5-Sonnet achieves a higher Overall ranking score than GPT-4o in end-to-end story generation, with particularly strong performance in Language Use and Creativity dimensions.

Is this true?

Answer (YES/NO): NO